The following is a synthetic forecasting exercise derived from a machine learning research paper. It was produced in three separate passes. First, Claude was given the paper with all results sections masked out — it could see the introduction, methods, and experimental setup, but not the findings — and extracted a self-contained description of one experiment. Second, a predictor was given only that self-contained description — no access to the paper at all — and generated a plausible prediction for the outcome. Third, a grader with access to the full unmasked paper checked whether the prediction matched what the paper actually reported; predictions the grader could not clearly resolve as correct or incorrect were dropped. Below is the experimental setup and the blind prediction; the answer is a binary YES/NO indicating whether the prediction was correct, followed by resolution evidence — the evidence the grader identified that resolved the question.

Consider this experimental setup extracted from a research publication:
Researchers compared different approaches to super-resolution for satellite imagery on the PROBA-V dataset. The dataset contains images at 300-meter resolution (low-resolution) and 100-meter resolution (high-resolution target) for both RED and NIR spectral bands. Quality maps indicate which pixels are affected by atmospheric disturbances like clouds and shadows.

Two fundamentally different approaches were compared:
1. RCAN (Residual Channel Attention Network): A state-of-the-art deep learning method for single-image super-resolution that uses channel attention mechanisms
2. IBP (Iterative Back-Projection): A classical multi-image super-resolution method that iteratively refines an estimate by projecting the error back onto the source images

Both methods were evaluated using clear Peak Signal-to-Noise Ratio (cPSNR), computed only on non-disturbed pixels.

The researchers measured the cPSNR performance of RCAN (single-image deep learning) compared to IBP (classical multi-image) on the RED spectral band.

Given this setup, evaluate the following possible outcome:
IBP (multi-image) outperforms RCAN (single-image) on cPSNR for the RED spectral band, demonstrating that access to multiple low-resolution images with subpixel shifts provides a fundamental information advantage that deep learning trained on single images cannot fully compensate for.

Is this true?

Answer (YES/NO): NO